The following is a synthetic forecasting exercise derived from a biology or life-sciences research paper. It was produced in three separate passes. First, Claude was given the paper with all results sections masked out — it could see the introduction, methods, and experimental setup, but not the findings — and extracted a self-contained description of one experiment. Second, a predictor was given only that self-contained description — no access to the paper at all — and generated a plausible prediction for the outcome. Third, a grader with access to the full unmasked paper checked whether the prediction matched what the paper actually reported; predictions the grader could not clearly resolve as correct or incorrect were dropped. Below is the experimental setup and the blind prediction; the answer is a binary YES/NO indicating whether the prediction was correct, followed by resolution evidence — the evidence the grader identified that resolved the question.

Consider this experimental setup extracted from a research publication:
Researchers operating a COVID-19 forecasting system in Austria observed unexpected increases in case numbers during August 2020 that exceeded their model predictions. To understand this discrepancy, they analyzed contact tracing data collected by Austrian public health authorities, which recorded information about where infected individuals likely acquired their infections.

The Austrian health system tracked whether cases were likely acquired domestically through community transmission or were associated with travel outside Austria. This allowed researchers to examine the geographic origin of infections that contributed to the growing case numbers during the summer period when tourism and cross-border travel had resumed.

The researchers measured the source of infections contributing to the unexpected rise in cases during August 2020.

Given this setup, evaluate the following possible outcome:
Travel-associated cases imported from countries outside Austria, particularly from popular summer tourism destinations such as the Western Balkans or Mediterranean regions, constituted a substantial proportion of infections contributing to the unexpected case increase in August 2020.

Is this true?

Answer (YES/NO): YES